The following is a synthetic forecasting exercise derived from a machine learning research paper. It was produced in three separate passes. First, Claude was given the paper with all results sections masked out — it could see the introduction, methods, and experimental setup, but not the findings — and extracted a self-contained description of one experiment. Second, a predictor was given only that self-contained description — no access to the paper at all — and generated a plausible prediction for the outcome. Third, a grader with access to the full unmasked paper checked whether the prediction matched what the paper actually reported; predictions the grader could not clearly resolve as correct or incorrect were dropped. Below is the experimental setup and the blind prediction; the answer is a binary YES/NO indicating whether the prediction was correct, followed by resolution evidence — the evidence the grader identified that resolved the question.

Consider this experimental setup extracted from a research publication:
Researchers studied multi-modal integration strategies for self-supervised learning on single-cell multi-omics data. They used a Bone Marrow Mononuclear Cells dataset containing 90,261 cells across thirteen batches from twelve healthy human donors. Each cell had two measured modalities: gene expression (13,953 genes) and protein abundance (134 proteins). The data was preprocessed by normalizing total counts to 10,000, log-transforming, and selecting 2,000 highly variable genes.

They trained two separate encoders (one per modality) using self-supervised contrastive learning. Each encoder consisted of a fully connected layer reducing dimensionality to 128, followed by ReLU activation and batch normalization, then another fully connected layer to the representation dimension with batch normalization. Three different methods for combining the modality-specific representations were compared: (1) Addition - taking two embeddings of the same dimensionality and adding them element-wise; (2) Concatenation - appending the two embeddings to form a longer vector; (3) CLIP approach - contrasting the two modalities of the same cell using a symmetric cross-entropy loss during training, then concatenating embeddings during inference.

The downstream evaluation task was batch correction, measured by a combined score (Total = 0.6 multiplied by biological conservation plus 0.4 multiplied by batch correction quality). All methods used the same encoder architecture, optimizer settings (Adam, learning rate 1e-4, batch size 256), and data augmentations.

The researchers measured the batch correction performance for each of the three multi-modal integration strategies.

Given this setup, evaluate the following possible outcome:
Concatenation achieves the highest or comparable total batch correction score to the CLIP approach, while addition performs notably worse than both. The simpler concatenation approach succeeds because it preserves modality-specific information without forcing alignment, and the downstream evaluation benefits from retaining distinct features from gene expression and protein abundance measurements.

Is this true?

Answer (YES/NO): NO